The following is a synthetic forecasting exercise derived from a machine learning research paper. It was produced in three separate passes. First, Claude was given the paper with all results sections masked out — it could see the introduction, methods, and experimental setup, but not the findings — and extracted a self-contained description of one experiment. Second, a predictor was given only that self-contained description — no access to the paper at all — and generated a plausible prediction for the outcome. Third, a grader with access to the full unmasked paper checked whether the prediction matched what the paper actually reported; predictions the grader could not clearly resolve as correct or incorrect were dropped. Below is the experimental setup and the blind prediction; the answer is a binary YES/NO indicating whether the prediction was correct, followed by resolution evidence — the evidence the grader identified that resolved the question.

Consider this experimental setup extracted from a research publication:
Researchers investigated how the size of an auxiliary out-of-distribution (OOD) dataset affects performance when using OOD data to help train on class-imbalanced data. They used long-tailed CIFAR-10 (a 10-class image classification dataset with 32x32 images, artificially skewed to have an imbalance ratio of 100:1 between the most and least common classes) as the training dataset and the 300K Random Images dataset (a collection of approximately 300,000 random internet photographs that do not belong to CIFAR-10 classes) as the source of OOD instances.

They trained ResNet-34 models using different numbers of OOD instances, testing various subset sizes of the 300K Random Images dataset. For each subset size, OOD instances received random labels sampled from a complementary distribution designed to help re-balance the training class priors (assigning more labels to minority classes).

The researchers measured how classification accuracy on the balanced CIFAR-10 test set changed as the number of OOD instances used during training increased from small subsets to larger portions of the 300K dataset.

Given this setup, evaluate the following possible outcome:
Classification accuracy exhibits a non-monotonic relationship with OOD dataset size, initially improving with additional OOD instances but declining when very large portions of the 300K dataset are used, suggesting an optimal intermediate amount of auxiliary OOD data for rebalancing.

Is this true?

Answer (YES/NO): NO